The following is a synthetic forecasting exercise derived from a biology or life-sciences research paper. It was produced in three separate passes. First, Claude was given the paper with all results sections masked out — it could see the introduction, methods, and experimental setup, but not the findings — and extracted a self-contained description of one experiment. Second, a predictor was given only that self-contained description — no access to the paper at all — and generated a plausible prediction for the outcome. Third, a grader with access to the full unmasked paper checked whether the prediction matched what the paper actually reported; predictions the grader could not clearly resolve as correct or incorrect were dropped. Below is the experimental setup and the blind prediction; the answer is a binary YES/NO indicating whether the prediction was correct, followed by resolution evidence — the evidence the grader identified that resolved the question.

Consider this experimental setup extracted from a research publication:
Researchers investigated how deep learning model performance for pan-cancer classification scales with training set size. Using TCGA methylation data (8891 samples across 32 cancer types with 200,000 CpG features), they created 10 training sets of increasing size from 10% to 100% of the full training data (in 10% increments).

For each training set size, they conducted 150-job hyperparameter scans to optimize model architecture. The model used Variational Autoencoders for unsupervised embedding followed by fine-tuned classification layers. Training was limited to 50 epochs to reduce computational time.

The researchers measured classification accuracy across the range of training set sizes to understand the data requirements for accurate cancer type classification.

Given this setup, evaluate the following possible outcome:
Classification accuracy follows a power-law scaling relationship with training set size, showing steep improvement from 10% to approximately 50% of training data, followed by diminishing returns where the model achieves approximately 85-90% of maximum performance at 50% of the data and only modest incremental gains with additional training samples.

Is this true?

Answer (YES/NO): NO